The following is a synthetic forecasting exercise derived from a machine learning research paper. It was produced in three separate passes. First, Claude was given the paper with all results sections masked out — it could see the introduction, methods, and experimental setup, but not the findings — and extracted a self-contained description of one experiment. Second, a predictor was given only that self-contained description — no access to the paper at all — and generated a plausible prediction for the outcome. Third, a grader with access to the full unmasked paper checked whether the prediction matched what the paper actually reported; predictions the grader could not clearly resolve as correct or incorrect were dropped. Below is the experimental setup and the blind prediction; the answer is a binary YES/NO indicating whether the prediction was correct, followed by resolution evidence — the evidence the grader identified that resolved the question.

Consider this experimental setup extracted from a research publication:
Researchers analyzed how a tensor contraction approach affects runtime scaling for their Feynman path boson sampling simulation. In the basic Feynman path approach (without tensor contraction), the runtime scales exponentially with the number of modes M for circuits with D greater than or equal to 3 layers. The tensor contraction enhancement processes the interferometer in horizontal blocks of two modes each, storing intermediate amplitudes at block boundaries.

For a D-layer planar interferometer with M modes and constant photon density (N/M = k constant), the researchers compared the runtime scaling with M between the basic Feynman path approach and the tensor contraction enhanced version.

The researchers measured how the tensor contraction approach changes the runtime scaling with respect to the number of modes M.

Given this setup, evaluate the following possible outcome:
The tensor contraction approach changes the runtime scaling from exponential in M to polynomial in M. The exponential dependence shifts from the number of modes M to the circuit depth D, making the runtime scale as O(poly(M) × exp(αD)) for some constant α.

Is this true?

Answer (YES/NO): YES